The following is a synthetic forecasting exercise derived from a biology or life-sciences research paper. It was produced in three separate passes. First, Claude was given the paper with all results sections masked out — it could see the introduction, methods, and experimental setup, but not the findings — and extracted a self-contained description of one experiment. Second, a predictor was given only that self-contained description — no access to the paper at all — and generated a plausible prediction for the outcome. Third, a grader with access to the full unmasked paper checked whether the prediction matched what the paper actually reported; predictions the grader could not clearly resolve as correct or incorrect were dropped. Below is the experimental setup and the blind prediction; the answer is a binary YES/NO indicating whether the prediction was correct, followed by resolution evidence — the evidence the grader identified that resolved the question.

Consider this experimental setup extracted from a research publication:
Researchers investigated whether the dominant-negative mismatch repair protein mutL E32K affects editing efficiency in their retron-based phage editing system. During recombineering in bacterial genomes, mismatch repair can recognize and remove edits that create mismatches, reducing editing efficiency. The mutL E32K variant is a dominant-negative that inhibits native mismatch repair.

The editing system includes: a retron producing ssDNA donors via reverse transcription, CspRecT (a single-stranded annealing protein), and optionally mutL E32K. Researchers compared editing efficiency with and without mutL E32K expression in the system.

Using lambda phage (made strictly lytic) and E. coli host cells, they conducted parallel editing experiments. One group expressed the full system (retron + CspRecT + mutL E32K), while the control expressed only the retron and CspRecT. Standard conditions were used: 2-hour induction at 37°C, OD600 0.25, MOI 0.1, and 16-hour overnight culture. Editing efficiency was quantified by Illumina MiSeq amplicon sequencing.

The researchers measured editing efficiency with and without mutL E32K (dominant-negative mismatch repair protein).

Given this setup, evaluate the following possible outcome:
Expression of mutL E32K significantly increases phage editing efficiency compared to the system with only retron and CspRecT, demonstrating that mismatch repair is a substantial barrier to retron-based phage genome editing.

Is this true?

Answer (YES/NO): YES